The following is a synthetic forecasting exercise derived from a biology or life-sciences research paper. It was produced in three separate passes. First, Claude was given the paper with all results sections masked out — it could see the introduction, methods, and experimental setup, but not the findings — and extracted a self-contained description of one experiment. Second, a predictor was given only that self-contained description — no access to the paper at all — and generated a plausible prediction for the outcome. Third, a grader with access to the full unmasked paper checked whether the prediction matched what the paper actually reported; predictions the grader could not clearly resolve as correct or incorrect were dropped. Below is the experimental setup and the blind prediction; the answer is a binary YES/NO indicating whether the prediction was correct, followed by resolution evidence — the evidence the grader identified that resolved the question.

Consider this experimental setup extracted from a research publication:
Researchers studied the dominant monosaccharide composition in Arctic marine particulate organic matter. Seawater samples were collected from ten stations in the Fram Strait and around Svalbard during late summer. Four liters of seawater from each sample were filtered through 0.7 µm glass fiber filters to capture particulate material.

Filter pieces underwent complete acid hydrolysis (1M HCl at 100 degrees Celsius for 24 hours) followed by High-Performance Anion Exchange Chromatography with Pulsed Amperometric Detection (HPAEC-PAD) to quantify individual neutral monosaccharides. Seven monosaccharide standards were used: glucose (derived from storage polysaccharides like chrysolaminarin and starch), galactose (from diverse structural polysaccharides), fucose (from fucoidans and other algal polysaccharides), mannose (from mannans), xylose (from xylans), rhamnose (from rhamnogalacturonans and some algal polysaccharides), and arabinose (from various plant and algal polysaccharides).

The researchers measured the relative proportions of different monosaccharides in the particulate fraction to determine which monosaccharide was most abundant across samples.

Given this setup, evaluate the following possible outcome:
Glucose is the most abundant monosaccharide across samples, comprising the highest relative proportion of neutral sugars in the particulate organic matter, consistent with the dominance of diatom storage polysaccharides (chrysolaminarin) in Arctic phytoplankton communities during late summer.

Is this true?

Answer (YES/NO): YES